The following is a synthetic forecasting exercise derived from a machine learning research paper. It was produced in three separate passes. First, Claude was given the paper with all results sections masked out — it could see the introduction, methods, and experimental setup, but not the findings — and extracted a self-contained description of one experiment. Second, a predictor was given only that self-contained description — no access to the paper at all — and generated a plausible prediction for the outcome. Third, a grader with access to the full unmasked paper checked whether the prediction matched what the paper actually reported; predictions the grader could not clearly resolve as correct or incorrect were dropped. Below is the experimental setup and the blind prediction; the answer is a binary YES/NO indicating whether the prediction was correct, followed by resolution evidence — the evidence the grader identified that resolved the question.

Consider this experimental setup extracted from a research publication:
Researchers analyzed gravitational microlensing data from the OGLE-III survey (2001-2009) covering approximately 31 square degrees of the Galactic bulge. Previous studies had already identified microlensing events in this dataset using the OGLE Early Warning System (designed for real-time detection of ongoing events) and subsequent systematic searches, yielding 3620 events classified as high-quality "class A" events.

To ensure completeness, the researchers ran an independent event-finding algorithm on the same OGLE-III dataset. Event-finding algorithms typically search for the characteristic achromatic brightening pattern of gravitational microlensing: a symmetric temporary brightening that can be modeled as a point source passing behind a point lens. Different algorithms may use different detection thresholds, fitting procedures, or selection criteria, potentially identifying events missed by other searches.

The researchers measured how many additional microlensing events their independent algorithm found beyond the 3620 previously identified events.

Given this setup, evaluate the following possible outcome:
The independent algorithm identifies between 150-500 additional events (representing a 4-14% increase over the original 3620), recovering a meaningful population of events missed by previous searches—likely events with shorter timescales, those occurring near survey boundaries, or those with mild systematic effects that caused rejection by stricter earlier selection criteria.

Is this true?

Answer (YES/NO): NO